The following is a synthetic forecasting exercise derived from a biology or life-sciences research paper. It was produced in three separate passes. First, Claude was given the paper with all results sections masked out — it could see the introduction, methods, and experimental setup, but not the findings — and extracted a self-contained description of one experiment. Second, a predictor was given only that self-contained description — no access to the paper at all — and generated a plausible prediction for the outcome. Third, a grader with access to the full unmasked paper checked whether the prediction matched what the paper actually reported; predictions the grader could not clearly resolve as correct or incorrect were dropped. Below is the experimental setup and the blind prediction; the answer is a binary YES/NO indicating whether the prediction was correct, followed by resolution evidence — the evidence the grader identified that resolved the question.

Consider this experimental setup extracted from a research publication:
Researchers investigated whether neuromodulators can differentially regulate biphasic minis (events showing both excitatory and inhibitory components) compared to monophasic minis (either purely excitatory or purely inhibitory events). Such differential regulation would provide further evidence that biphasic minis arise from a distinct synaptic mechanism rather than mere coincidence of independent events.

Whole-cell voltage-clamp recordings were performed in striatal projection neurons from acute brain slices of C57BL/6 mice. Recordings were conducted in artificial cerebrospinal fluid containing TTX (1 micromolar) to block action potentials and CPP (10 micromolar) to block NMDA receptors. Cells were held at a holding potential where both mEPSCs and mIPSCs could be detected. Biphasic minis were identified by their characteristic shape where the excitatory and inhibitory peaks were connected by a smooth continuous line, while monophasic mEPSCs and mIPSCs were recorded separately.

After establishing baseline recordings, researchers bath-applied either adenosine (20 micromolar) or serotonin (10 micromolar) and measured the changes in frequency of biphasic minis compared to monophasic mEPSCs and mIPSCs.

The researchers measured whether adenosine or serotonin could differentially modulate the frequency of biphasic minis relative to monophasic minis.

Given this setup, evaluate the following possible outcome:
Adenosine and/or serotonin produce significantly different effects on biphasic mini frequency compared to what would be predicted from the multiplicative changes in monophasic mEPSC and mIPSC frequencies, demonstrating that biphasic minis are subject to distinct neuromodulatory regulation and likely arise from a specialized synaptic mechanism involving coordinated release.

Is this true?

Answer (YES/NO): YES